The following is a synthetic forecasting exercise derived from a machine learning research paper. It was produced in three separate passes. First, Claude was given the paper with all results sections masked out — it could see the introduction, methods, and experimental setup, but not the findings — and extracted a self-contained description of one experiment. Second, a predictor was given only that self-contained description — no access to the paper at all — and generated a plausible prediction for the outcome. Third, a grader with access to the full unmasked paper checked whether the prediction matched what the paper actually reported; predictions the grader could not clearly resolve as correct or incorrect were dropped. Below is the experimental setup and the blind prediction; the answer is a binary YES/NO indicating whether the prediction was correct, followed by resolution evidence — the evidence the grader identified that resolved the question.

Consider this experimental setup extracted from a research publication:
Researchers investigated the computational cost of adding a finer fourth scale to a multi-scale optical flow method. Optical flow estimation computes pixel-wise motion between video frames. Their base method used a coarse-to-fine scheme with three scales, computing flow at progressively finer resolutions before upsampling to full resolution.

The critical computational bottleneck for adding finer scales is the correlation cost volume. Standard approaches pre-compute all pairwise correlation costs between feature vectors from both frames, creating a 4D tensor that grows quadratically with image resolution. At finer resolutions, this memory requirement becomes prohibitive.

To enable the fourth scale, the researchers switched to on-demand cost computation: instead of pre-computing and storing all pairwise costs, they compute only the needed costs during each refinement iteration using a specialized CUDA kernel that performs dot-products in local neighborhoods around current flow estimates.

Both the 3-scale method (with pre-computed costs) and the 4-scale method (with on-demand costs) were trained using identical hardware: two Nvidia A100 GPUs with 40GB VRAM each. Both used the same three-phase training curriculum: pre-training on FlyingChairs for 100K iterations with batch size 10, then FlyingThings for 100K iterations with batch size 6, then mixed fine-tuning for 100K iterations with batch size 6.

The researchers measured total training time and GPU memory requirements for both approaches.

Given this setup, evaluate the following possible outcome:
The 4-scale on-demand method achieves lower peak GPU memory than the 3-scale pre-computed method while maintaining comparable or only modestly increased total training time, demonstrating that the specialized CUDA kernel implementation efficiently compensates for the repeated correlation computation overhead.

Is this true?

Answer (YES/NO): NO